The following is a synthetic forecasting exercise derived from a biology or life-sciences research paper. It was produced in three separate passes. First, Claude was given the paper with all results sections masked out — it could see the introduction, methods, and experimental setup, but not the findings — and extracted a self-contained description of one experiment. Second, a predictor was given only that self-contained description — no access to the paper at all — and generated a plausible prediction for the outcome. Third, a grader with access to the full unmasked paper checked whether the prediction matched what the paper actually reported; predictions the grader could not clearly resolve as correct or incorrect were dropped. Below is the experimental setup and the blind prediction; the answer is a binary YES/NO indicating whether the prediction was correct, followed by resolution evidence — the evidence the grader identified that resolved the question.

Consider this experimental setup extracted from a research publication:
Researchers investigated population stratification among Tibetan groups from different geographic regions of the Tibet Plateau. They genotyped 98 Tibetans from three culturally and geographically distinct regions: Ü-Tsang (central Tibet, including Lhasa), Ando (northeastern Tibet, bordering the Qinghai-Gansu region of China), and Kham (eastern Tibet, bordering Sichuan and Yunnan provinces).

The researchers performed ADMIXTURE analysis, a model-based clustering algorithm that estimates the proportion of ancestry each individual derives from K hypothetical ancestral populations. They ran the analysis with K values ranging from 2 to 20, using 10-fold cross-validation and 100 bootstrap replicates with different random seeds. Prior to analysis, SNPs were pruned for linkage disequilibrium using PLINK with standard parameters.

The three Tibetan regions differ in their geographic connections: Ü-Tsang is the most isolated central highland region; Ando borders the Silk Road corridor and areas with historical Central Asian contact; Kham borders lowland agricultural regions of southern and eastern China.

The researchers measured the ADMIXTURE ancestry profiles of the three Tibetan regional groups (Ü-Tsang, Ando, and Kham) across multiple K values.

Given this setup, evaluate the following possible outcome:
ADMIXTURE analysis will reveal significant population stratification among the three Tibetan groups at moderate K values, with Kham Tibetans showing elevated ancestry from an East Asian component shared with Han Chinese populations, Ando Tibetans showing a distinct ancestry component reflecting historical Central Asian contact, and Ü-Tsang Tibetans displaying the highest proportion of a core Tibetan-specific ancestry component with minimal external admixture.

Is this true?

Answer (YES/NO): NO